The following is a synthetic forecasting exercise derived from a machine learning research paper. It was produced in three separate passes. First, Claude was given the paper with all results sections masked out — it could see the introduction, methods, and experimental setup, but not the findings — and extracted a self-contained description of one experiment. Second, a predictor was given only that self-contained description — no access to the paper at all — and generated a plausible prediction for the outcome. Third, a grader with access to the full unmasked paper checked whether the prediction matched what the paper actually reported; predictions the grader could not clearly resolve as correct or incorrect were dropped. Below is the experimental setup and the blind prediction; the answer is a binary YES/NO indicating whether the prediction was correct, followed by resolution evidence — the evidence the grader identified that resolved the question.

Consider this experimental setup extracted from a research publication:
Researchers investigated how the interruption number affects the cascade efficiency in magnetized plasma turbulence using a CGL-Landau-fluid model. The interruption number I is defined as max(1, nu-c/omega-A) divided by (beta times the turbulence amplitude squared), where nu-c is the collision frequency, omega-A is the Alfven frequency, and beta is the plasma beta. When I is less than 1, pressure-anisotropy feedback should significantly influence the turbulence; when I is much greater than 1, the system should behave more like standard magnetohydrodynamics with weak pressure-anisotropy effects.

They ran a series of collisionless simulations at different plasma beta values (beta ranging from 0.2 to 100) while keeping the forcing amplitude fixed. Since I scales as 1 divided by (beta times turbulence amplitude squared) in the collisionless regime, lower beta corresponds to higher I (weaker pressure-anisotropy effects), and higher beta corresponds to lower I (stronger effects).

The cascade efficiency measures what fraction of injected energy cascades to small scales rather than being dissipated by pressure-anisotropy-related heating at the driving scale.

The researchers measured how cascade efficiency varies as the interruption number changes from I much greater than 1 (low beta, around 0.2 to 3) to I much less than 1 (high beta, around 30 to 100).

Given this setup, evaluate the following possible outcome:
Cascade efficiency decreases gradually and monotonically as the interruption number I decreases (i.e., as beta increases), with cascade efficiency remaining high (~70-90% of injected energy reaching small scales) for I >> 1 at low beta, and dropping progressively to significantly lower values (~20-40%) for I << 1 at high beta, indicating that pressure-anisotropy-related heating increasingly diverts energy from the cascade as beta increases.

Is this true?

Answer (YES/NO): NO